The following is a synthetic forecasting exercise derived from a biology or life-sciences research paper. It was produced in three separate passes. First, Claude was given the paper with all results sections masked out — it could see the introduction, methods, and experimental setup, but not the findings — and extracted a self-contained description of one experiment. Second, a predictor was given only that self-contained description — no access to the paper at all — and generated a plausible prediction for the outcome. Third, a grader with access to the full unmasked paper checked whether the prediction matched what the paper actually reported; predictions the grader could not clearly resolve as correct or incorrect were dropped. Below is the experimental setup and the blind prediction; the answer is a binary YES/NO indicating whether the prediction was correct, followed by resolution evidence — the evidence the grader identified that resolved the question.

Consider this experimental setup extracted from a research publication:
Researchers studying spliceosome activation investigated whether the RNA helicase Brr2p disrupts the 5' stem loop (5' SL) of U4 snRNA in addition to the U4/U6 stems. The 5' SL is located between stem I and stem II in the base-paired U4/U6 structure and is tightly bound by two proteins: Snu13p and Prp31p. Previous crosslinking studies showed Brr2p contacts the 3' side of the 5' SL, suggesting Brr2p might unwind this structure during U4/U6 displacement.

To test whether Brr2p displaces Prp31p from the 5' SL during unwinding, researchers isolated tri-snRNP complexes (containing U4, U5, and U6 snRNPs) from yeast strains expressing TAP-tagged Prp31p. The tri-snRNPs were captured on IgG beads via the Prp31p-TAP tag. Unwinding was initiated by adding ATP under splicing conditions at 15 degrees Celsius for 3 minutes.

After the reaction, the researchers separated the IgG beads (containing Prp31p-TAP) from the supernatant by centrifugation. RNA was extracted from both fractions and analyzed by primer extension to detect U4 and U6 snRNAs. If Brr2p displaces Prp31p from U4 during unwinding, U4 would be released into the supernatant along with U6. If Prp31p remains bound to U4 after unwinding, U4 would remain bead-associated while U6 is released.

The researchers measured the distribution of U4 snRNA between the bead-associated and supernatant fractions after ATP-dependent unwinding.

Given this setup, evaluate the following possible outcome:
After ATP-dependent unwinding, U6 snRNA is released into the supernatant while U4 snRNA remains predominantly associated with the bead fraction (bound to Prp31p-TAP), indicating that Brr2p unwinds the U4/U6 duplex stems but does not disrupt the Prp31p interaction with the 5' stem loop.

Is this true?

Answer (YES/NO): NO